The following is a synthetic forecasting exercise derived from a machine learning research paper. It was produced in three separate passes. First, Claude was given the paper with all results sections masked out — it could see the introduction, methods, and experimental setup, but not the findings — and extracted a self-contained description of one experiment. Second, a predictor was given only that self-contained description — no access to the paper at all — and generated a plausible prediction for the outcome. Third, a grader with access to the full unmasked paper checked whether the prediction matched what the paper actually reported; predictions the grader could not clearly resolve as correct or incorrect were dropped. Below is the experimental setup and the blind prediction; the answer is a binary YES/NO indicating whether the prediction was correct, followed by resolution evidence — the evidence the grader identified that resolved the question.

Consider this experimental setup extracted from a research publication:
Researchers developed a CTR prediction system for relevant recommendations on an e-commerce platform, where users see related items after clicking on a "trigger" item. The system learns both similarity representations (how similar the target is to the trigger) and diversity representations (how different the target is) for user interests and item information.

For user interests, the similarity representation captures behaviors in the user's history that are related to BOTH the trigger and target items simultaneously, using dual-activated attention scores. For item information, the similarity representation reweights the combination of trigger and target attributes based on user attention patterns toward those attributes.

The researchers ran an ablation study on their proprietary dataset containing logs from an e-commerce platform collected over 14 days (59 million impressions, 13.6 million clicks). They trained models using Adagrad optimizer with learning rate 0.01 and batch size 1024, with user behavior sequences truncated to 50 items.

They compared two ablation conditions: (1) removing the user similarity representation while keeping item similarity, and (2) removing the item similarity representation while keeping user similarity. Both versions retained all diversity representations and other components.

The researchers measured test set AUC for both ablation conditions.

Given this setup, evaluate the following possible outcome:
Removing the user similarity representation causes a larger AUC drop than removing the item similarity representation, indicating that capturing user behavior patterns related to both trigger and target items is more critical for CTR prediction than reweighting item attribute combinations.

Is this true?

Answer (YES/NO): NO